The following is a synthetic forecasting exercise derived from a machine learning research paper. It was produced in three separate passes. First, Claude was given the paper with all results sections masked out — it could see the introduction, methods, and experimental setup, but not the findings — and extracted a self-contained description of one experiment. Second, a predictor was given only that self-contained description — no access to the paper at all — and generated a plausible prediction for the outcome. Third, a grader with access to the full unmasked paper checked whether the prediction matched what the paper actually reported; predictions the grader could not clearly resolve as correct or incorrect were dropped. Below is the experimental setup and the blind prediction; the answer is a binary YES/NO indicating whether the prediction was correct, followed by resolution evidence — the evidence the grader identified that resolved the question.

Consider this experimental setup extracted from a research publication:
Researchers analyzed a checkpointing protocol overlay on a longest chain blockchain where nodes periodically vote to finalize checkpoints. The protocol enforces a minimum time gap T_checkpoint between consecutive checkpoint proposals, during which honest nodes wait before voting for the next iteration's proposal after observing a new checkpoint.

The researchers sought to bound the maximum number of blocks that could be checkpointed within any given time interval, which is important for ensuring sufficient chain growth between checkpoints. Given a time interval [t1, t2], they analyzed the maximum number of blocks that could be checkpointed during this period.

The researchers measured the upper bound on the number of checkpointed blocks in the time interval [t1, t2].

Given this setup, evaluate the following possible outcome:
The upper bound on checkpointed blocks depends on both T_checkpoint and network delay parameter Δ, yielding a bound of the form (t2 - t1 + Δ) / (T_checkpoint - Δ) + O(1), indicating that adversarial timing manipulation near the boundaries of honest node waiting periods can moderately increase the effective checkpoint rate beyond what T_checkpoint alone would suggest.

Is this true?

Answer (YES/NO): NO